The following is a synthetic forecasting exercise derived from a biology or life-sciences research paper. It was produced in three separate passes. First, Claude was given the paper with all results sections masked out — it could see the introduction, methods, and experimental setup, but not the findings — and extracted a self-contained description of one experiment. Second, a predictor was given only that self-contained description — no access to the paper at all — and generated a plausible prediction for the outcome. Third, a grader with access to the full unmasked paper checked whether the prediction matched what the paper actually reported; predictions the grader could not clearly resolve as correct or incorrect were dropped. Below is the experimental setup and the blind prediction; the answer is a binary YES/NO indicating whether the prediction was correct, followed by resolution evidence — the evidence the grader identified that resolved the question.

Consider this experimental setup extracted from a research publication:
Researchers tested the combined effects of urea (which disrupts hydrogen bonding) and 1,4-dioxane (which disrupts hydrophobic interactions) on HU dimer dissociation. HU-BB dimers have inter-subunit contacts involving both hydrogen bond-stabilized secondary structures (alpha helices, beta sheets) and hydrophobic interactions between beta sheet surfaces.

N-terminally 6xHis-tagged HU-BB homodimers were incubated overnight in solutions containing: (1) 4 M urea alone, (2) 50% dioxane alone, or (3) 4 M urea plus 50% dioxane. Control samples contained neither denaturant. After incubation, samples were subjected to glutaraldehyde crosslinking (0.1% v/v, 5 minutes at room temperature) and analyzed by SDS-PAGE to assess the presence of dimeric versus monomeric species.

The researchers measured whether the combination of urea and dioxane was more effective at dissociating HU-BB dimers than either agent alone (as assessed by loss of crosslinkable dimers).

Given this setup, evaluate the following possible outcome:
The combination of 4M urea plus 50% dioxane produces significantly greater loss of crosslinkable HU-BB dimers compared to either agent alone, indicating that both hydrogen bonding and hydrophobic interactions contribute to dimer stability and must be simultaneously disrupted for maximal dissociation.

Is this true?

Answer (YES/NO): NO